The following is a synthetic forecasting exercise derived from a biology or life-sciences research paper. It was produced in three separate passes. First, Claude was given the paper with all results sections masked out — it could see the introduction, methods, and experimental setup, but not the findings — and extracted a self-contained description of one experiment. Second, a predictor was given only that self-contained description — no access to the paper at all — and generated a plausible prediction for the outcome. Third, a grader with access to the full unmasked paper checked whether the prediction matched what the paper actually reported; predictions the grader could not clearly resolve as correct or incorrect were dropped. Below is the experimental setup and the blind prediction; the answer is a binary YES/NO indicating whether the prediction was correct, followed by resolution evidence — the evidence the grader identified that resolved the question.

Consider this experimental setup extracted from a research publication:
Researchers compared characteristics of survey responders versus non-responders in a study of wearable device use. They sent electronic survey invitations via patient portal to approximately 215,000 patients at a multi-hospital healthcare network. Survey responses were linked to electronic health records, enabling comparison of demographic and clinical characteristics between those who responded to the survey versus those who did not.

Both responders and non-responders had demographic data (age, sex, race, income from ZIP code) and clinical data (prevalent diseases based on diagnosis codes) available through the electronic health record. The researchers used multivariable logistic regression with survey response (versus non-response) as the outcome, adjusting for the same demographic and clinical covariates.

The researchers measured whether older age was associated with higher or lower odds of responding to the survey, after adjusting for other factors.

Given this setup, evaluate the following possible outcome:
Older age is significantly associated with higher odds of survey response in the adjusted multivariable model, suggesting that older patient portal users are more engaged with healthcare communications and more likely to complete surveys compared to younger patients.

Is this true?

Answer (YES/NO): NO